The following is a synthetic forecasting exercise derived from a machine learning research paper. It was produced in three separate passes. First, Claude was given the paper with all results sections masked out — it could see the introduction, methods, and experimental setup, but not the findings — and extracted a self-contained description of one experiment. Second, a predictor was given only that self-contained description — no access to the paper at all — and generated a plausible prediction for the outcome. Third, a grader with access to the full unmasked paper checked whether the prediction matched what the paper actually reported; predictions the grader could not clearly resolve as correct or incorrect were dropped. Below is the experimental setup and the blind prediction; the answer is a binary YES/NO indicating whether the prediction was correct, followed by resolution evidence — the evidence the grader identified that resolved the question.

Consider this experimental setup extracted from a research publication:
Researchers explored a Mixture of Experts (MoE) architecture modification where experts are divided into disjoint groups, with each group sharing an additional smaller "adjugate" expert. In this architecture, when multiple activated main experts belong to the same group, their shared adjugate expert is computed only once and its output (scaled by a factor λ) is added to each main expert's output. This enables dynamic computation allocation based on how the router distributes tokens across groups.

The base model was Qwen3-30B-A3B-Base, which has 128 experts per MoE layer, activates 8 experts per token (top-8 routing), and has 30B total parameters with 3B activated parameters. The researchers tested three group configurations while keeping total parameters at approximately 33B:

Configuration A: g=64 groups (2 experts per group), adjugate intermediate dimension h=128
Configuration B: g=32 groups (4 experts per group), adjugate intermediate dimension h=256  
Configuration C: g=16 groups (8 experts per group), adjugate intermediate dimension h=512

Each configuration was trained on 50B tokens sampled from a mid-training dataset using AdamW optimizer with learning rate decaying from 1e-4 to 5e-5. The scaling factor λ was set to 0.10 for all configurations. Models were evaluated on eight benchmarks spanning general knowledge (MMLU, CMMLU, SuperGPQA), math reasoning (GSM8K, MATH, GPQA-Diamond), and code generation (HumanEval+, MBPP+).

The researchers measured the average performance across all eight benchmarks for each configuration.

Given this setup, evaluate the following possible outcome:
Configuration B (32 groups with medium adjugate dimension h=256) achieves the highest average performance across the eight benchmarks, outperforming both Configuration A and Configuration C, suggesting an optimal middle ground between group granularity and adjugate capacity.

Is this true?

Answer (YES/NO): NO